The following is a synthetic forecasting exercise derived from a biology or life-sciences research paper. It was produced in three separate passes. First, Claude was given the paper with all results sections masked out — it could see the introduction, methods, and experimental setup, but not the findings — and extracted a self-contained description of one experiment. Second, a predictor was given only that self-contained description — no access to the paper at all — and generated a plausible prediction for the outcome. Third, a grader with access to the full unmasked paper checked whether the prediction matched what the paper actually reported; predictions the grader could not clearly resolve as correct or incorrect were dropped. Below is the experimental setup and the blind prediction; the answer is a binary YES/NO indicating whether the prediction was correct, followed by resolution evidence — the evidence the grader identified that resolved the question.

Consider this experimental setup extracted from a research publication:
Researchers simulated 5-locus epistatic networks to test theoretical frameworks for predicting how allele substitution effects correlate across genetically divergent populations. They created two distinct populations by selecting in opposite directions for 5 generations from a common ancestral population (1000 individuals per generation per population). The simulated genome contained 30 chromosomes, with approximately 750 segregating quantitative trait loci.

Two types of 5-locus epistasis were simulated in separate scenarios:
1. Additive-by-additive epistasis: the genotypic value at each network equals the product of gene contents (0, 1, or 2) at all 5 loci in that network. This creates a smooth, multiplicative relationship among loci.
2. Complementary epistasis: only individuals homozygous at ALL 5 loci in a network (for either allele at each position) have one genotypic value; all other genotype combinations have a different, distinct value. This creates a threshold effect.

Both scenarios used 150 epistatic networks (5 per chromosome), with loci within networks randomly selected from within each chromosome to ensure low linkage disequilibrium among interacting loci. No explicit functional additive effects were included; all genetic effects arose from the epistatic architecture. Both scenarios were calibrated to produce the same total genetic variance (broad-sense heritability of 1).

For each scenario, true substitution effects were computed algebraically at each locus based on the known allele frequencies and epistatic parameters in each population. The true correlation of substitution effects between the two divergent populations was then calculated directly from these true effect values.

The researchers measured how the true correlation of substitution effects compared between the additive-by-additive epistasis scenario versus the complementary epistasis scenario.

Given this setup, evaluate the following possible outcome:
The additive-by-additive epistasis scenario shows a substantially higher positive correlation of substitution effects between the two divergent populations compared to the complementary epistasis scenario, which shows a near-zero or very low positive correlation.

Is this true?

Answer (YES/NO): NO